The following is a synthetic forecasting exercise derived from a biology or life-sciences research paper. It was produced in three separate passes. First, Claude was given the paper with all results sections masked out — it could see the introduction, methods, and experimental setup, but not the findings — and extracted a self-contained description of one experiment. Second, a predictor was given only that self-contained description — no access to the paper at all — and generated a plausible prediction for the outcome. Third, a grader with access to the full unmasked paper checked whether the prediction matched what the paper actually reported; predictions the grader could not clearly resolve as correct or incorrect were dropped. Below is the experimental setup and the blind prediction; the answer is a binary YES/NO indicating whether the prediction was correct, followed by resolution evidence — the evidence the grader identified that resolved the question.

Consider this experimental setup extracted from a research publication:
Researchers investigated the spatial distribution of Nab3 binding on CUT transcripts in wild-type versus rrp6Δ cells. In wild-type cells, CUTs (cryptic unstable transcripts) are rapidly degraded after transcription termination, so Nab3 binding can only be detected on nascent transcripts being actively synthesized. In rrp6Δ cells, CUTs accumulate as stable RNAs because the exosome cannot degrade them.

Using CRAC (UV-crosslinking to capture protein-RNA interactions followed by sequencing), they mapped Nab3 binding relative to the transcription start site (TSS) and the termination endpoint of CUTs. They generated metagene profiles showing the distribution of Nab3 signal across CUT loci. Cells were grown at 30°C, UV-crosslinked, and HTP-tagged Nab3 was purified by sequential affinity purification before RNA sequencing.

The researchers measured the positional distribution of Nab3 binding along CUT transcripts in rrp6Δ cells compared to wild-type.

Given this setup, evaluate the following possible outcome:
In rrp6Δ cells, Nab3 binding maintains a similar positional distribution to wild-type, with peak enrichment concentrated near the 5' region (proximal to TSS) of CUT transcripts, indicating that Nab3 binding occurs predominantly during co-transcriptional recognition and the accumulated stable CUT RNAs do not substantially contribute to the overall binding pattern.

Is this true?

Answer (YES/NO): NO